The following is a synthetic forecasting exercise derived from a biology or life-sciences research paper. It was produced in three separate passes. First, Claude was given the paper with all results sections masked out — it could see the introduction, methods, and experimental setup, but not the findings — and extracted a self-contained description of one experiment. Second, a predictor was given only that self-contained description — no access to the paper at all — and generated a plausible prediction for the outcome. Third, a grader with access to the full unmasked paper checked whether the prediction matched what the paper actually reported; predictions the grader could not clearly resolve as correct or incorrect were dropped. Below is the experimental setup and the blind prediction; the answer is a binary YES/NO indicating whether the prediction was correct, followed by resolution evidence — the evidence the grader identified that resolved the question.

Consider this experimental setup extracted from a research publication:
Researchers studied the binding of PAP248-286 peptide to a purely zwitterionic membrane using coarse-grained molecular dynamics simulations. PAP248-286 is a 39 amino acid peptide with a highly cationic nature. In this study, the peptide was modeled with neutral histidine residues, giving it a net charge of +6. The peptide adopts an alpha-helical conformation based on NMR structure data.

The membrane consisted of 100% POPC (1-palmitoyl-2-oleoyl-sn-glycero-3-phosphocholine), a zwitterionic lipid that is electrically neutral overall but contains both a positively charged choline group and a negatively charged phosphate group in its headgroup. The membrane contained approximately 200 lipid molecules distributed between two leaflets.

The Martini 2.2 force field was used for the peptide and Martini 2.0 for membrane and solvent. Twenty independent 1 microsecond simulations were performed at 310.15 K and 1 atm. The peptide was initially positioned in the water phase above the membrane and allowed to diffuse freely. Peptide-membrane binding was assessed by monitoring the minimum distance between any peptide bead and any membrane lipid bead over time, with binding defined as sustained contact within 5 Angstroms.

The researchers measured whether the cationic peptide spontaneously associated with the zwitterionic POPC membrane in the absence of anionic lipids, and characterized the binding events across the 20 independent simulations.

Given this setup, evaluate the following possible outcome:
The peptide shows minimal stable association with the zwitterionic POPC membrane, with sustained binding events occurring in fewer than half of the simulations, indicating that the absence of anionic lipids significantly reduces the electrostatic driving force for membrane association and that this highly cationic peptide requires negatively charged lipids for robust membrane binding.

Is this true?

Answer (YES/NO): YES